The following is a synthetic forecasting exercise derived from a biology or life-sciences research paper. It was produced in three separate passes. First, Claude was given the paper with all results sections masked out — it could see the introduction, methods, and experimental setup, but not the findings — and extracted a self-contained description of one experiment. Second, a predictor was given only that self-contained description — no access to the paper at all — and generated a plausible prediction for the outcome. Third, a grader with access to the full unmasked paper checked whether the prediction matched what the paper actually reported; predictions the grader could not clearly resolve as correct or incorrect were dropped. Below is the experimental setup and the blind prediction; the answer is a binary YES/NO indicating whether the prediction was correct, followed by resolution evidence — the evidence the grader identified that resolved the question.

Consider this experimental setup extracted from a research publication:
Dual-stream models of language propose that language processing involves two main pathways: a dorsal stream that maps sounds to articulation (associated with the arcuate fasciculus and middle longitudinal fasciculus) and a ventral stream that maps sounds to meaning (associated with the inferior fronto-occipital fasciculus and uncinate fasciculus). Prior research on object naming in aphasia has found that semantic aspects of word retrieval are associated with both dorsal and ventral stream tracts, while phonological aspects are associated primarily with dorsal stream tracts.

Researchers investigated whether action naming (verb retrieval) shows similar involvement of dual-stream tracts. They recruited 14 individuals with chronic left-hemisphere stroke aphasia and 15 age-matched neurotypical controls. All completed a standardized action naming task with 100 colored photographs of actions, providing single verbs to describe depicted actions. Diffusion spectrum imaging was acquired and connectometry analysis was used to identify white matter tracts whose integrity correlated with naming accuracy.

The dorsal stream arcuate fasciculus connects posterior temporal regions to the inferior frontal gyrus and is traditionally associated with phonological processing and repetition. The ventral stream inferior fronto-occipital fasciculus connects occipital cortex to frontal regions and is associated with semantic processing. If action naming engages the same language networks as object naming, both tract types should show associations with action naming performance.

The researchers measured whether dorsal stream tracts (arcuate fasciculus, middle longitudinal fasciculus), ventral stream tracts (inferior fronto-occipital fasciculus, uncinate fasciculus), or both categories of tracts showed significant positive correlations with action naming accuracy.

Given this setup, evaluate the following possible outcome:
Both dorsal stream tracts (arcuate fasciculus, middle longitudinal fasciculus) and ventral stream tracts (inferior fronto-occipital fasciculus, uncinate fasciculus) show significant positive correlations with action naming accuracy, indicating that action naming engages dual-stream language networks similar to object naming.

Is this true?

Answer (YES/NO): NO